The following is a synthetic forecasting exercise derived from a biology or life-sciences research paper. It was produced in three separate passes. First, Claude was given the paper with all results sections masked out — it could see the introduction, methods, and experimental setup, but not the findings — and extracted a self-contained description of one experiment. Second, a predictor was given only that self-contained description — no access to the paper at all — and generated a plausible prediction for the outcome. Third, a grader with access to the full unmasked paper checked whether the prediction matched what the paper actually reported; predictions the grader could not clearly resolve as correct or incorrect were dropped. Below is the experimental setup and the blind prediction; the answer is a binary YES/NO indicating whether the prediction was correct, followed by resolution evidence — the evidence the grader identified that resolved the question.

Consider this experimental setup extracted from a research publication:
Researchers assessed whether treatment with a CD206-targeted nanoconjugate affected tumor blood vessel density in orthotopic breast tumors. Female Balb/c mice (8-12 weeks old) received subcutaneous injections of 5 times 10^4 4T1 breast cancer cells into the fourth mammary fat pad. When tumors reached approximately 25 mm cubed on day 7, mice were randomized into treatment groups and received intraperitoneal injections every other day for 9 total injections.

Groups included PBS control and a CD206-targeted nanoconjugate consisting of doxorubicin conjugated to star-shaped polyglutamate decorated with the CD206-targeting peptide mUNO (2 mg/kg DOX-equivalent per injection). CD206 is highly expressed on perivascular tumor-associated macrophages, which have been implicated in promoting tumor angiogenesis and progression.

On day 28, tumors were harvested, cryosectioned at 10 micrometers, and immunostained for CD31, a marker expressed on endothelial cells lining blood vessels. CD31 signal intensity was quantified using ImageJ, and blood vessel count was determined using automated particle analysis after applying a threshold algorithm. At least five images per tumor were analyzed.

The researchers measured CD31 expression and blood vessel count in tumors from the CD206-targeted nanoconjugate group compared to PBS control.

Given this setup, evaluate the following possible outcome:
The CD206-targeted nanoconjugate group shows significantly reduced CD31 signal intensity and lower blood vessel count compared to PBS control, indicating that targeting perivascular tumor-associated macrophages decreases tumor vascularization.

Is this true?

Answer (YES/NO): NO